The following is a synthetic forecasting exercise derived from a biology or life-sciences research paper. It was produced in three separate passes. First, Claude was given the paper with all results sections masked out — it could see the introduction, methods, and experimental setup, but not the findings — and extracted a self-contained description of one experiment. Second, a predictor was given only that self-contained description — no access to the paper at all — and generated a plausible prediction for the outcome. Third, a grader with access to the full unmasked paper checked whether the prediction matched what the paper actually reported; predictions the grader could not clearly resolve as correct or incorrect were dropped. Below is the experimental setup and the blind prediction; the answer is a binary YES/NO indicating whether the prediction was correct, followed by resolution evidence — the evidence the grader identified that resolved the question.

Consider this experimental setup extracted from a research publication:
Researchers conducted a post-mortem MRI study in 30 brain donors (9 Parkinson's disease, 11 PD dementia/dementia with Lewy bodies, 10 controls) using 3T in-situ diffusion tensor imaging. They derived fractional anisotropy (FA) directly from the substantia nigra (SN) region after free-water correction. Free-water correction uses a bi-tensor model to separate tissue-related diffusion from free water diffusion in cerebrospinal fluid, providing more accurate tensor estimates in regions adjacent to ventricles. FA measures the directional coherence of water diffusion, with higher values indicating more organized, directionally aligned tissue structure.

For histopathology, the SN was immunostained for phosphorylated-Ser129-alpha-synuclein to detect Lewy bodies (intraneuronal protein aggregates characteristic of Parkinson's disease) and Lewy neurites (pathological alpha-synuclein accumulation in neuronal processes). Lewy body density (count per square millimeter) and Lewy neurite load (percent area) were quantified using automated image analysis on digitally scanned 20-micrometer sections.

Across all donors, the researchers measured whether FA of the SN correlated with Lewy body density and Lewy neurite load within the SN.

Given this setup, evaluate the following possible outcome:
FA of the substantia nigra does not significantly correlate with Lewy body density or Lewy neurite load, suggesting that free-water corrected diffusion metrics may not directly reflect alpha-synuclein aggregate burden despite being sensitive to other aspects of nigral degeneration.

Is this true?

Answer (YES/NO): YES